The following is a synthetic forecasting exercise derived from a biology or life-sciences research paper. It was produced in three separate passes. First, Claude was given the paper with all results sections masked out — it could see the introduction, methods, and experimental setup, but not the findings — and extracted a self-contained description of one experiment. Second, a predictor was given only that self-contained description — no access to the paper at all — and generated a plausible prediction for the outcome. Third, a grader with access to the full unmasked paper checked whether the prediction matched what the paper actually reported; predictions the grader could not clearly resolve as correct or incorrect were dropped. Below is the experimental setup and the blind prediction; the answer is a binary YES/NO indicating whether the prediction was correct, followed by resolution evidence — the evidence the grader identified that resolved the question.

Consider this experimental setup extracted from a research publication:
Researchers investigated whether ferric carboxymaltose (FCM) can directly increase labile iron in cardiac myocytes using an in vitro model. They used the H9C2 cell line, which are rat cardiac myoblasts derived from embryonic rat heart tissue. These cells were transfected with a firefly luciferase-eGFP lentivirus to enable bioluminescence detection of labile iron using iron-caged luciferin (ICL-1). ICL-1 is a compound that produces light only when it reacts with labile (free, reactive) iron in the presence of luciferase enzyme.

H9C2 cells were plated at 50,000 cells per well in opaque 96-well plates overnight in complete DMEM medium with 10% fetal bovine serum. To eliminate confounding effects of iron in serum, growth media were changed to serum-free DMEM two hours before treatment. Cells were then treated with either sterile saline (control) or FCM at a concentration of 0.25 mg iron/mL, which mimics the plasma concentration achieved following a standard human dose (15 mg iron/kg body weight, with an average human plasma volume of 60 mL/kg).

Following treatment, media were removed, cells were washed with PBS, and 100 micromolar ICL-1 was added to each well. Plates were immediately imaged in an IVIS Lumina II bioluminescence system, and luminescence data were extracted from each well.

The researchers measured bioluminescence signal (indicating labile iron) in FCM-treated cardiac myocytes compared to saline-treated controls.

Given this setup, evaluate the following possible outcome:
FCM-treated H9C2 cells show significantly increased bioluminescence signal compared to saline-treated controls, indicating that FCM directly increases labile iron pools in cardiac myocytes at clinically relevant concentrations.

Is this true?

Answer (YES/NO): YES